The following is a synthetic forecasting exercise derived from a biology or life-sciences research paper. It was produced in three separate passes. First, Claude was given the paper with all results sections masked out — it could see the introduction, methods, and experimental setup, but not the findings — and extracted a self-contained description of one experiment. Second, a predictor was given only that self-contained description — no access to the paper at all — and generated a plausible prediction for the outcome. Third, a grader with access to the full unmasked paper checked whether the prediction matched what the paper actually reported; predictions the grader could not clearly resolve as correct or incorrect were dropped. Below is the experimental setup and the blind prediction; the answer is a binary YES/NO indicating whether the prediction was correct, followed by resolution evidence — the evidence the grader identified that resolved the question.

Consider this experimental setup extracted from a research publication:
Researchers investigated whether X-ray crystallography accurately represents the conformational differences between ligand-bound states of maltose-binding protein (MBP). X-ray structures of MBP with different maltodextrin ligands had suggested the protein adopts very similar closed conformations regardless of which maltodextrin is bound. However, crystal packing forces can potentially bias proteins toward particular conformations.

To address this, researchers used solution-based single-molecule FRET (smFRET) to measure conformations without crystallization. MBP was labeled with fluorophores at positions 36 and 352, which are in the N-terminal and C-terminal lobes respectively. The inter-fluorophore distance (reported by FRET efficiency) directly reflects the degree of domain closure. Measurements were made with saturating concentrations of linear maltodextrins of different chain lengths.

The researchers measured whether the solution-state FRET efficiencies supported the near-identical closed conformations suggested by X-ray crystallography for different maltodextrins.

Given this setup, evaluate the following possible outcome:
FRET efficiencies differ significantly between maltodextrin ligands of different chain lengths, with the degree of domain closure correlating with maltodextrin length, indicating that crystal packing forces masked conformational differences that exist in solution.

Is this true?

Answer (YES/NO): NO